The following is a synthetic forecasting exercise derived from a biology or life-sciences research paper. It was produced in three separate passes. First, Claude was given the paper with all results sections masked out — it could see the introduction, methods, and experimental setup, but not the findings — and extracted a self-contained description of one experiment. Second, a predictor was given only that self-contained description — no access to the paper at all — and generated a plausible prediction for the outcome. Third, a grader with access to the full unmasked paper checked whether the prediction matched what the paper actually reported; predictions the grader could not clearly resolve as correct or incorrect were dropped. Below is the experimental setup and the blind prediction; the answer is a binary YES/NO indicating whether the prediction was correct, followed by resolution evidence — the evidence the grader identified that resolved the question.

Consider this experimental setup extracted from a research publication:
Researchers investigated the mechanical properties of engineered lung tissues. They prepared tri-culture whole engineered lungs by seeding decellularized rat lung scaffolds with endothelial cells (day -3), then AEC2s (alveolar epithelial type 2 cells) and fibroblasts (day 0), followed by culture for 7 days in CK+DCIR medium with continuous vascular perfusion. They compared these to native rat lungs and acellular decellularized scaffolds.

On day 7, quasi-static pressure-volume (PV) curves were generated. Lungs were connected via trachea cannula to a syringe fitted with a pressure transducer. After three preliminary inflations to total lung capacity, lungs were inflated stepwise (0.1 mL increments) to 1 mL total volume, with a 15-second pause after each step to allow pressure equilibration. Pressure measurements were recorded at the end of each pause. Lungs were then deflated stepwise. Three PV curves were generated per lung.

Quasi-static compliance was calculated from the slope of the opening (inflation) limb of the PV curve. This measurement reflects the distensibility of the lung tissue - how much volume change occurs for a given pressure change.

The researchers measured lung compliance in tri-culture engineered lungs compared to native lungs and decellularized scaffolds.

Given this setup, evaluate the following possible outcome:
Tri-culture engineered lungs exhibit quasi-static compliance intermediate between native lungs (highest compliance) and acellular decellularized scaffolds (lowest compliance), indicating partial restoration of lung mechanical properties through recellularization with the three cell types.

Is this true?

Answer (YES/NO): NO